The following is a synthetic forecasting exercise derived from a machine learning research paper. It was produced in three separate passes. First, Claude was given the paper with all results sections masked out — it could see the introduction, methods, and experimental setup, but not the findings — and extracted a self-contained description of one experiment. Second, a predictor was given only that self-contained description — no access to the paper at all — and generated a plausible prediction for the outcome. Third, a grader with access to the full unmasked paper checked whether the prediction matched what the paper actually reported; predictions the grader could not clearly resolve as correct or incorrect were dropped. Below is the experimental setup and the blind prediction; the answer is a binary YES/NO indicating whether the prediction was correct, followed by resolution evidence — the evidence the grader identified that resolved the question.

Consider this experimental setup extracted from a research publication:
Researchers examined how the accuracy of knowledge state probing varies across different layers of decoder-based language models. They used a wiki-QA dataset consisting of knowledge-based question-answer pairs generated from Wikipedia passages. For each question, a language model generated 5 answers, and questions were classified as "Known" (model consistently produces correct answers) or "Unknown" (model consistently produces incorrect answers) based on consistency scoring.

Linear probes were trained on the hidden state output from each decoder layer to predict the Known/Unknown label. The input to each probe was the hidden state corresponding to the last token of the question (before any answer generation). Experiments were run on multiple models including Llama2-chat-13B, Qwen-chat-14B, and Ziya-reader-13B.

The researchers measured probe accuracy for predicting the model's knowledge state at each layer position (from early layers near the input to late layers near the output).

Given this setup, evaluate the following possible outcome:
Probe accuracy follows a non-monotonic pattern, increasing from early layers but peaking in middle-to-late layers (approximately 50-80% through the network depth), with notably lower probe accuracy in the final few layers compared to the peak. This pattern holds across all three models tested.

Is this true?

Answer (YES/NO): NO